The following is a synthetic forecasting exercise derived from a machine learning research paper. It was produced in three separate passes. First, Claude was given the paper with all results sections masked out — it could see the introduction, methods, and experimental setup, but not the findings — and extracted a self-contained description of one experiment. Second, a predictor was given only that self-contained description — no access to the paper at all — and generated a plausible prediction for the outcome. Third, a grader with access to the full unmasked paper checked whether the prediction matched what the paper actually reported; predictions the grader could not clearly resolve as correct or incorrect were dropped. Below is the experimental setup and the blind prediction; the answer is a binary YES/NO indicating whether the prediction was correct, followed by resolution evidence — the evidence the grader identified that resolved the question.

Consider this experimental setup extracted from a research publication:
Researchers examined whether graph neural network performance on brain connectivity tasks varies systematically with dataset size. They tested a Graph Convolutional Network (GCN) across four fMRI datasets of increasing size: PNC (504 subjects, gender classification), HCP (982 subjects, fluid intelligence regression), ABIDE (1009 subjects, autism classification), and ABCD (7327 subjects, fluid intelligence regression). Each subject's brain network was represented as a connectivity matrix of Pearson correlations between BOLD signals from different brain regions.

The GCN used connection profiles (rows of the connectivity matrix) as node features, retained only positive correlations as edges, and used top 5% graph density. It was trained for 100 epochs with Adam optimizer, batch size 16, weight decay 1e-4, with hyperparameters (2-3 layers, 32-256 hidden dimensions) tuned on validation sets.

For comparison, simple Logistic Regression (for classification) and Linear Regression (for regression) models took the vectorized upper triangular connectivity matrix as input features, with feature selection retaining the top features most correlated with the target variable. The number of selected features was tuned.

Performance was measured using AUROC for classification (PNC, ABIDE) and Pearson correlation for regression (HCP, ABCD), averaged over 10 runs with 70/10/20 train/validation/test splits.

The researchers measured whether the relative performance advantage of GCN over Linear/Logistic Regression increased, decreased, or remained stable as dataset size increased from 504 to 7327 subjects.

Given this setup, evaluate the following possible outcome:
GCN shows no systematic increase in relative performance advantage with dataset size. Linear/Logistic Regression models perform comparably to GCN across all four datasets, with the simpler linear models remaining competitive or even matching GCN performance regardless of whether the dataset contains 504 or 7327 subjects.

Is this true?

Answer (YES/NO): YES